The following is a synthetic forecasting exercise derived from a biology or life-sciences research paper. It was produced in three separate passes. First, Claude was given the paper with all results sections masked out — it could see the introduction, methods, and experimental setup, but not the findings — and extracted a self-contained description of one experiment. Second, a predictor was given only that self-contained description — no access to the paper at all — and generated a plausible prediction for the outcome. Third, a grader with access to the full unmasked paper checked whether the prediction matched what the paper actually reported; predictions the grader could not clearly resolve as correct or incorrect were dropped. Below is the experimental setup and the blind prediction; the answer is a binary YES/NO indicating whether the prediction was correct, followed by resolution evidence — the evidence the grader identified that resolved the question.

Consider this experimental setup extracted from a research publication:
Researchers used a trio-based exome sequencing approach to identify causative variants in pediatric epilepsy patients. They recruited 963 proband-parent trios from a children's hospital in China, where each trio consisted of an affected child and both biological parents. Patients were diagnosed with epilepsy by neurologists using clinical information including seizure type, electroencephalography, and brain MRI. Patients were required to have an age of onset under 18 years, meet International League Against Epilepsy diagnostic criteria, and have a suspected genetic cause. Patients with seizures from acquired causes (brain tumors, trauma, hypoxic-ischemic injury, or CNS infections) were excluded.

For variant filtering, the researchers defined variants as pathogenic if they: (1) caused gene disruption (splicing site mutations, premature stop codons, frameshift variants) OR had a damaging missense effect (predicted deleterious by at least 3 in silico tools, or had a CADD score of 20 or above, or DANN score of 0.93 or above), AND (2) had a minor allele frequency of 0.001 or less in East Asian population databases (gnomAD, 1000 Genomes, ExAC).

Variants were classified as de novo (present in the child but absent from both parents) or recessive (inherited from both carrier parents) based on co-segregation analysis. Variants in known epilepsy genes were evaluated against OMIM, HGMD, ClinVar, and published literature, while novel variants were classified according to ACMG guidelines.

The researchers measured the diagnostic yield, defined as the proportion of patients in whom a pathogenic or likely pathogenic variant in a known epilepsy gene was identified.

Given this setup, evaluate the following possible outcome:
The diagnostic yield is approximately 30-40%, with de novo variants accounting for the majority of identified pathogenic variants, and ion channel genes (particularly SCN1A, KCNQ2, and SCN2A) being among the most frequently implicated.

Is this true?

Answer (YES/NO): NO